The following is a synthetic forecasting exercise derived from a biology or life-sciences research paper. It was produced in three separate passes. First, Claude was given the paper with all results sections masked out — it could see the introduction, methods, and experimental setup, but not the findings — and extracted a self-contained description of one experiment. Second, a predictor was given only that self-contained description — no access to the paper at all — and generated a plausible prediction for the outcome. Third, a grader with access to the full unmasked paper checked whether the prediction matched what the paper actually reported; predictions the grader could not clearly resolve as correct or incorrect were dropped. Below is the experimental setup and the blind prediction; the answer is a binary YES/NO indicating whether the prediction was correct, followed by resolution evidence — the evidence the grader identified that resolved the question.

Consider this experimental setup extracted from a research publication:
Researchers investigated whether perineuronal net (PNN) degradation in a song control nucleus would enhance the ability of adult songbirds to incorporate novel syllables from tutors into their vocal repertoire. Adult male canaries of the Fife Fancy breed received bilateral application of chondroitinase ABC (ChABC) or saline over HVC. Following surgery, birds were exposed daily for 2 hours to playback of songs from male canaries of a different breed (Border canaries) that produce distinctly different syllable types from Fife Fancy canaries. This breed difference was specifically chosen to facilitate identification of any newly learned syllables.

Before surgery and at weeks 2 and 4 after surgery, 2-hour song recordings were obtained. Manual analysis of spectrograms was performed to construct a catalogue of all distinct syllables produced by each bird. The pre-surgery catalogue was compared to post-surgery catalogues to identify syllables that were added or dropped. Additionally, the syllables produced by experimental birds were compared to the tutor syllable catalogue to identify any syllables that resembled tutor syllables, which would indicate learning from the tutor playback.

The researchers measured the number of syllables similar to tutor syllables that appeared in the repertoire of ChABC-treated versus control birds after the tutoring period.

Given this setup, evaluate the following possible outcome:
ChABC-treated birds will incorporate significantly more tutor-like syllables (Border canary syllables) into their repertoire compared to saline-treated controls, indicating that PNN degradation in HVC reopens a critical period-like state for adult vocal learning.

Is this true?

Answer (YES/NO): NO